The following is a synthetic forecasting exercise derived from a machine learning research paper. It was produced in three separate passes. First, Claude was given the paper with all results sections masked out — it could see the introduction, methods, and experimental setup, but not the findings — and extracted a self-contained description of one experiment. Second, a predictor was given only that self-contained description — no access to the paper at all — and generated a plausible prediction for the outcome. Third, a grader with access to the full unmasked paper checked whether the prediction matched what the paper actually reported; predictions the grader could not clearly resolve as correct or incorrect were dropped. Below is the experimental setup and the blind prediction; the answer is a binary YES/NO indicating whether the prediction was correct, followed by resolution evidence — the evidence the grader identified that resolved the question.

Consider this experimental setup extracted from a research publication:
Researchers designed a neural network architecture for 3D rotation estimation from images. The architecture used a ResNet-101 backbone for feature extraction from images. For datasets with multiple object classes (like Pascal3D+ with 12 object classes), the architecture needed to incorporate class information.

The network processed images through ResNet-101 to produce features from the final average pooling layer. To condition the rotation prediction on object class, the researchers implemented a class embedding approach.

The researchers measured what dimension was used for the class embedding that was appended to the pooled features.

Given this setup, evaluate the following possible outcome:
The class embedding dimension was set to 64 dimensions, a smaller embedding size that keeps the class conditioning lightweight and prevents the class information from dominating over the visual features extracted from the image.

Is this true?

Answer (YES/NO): NO